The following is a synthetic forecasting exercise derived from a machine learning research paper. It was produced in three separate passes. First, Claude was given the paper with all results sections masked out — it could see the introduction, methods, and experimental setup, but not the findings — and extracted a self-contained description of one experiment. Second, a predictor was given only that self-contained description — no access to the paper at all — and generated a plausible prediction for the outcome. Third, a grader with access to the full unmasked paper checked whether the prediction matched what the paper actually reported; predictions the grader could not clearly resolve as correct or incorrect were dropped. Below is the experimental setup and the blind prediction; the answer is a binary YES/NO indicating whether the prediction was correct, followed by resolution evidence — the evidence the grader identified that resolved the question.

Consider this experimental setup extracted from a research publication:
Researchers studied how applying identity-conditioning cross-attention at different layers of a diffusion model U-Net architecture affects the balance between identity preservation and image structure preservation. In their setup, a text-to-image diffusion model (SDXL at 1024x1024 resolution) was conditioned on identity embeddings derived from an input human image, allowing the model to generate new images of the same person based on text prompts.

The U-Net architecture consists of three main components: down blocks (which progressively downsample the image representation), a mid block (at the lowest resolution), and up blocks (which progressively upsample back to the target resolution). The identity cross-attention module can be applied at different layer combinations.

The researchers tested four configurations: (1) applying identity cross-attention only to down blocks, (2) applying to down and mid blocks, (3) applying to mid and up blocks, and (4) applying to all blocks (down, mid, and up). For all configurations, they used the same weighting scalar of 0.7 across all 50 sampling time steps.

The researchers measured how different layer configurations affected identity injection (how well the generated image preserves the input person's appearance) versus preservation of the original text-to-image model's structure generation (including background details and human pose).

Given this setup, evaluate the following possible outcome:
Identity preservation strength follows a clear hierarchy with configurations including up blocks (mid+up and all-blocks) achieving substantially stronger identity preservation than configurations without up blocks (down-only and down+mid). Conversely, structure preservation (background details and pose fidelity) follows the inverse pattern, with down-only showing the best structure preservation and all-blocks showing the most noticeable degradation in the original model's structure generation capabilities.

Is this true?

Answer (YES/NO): NO